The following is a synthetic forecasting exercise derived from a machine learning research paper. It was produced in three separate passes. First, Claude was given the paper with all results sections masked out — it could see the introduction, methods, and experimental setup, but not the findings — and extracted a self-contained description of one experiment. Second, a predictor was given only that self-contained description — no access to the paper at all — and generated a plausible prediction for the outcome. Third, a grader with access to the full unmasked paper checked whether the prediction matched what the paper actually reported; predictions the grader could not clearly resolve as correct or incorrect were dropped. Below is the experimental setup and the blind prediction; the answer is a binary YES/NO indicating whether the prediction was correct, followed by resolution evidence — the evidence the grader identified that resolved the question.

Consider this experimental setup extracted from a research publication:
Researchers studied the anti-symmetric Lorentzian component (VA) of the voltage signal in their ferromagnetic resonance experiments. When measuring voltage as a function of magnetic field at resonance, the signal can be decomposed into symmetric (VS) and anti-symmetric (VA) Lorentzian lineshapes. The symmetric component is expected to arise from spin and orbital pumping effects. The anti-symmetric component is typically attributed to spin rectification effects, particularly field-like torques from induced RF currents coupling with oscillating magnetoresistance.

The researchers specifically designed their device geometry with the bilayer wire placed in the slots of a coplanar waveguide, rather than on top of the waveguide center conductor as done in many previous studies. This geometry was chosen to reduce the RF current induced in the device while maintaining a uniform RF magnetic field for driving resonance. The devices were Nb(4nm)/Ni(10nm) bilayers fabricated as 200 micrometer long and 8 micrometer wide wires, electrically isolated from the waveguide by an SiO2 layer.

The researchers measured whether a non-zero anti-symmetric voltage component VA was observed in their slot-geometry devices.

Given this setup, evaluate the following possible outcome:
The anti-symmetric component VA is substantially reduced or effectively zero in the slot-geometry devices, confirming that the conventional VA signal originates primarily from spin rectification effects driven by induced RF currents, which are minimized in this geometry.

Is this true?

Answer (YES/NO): NO